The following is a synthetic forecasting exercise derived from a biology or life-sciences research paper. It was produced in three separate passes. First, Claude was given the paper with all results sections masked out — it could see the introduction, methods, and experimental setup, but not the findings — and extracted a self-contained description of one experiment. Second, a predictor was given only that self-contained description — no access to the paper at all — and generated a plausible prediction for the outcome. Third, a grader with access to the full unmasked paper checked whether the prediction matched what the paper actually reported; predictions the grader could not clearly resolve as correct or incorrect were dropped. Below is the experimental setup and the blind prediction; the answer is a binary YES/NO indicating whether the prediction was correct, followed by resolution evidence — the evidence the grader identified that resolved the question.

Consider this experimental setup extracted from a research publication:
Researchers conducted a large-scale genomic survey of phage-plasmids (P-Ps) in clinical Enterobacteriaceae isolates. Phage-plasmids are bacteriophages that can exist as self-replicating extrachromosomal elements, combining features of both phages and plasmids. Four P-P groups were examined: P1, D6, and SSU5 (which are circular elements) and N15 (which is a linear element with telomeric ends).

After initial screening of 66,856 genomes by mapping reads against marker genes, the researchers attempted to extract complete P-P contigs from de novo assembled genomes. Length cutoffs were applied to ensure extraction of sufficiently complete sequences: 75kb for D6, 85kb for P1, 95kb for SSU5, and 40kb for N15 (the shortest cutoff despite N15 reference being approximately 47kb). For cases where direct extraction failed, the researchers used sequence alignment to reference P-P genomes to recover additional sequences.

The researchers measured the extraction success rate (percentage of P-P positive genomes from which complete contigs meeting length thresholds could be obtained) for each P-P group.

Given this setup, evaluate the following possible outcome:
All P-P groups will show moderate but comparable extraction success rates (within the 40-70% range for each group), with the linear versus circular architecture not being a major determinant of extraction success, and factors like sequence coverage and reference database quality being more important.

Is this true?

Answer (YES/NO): NO